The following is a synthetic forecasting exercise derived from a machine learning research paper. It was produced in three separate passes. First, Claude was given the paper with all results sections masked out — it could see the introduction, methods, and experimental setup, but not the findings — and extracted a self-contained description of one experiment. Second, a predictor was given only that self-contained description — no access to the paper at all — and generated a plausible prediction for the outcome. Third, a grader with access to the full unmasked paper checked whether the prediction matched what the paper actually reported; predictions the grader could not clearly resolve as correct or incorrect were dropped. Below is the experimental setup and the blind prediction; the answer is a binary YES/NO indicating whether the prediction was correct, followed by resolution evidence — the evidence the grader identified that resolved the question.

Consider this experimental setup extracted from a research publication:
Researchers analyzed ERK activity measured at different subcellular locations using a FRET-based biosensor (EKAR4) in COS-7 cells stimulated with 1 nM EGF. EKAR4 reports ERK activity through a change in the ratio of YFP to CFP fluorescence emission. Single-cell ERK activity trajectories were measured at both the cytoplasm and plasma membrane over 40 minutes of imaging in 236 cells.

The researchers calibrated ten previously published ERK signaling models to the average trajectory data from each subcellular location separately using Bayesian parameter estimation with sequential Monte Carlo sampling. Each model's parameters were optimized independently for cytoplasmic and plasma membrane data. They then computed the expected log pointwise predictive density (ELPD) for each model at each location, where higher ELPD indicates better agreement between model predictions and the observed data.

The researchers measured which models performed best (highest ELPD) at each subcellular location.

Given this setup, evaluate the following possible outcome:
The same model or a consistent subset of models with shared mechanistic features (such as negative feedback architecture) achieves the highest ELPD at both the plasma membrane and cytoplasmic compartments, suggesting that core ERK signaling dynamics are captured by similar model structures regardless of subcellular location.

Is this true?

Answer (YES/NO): NO